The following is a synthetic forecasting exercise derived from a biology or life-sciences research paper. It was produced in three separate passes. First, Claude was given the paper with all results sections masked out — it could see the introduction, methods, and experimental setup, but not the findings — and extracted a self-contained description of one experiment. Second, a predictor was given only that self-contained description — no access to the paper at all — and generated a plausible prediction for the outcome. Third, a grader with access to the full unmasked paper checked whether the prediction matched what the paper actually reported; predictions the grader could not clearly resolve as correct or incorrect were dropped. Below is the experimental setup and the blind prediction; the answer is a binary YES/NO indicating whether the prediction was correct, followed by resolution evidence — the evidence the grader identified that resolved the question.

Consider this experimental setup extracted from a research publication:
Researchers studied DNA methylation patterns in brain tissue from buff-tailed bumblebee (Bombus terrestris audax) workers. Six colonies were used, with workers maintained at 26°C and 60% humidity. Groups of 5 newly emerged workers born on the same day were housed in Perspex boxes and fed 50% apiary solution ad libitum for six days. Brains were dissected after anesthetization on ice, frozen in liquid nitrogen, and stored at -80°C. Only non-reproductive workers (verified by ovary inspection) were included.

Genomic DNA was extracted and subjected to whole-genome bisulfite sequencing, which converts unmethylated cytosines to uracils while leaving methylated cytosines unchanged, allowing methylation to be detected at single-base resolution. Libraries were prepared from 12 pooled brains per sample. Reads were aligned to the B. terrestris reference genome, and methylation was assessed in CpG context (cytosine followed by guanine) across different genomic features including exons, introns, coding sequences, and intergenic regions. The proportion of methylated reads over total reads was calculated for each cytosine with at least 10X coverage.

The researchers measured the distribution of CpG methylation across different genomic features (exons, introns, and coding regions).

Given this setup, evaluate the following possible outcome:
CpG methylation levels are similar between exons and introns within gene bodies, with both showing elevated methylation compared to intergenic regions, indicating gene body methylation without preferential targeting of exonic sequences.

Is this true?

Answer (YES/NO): NO